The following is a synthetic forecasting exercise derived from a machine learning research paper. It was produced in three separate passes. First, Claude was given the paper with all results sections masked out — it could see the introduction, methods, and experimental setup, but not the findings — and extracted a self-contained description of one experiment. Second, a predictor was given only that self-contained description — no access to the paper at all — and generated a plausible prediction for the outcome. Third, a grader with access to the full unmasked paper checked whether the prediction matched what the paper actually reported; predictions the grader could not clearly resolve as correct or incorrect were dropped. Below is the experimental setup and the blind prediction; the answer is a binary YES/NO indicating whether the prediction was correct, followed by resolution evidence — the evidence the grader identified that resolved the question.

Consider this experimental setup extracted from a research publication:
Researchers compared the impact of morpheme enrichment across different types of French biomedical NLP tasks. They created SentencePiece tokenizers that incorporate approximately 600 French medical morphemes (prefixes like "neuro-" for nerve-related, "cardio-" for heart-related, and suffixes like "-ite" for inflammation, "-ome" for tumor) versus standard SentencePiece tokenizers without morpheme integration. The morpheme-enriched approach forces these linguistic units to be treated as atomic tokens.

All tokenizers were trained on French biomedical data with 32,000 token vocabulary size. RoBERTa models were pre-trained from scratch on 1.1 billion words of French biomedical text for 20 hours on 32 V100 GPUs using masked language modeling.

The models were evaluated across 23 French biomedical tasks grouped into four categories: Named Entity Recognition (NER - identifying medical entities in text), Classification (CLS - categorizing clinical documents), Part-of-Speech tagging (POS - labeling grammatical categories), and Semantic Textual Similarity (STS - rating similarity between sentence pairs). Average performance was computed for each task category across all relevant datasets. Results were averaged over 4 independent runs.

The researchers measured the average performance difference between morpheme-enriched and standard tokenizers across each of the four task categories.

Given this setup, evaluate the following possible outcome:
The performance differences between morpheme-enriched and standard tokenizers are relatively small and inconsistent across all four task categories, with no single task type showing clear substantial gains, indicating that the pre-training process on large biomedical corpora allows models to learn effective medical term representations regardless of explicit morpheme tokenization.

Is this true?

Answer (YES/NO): YES